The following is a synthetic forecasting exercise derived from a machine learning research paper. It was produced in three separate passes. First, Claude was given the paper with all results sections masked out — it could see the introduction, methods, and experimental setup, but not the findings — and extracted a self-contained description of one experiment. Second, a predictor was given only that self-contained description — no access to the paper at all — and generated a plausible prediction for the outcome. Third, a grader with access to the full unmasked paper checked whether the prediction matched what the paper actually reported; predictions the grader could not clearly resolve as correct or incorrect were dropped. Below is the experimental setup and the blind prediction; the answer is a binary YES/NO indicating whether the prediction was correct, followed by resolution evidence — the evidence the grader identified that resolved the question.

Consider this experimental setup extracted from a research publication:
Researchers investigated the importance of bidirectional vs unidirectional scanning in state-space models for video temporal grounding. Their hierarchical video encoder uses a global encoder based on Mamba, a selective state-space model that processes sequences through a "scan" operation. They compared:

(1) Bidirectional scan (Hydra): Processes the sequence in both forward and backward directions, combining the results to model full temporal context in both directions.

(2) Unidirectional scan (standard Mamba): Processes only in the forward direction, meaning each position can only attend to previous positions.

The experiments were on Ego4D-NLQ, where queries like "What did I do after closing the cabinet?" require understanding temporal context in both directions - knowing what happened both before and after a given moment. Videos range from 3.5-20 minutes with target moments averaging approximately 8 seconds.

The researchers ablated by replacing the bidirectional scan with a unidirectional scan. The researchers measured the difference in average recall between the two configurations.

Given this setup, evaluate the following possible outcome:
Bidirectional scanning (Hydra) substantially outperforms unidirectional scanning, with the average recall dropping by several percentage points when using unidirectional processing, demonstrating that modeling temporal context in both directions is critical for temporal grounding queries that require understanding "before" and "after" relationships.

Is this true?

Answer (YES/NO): NO